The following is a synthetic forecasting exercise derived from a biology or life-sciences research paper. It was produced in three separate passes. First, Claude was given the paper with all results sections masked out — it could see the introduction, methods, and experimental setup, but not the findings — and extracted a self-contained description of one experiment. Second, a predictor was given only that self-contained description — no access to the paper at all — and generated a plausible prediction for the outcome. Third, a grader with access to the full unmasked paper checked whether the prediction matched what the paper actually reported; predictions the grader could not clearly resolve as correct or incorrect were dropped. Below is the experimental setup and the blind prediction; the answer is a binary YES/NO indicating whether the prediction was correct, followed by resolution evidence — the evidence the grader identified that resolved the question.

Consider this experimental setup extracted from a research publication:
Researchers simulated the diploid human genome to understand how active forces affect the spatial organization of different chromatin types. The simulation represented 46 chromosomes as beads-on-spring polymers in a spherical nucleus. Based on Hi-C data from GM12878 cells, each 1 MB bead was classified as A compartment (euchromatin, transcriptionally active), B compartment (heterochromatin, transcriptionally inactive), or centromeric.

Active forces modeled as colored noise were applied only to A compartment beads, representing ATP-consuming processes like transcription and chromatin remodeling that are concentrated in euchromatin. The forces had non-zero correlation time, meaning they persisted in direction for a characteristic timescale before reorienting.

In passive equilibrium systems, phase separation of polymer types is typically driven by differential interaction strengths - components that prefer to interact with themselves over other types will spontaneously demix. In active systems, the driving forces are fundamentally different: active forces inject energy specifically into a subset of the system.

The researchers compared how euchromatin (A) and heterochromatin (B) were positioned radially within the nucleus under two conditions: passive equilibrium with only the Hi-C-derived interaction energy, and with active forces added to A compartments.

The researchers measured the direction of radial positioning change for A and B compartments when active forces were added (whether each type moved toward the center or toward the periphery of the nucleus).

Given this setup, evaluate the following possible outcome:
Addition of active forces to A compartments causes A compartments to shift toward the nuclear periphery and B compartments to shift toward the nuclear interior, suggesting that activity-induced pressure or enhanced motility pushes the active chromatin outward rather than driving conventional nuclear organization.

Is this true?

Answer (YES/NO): NO